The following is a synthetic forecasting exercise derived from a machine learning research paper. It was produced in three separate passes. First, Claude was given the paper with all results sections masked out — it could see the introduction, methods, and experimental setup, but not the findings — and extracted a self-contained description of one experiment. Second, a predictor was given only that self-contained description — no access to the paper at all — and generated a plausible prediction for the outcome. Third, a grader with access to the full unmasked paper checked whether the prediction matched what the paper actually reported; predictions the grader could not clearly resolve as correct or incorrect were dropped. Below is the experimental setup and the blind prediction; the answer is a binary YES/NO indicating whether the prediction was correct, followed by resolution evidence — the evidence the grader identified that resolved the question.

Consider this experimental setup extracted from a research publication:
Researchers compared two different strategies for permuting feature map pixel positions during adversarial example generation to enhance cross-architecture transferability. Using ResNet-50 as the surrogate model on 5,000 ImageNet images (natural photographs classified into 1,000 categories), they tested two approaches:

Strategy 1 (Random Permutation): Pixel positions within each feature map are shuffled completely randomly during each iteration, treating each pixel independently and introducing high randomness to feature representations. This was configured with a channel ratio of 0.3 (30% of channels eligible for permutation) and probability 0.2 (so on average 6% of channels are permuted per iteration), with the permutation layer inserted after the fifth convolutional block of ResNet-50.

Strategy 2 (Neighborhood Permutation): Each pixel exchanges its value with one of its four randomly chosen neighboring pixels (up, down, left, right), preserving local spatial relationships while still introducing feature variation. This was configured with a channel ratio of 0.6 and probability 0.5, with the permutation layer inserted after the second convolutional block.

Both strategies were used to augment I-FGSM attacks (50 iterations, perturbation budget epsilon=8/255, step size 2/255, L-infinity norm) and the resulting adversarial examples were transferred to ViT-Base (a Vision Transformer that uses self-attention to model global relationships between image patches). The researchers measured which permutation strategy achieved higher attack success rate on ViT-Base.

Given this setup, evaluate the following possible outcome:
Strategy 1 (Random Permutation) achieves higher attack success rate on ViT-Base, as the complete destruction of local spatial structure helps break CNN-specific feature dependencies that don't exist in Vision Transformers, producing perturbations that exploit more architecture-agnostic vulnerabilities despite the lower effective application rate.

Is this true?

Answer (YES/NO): NO